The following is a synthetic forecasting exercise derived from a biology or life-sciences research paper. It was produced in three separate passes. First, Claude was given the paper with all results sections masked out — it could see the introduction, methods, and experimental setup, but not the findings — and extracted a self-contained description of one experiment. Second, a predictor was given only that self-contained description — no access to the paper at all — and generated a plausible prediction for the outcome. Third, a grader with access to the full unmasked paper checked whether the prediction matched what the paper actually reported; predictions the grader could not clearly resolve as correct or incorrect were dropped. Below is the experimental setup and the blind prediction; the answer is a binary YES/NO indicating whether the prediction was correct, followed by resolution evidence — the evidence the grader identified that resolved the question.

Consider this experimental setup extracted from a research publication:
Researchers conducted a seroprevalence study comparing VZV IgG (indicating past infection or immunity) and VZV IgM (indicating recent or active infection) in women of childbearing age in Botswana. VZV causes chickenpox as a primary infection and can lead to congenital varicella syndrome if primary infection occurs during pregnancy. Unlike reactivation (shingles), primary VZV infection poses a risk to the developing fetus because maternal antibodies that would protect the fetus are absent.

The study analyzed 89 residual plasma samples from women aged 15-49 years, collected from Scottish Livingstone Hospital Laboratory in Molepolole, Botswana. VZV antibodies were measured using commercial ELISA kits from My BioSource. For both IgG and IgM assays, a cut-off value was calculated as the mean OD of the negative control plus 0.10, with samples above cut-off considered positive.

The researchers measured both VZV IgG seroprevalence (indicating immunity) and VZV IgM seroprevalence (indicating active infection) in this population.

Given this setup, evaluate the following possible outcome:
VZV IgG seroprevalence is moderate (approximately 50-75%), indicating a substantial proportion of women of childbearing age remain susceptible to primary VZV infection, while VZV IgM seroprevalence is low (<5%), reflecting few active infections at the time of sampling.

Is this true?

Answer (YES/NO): YES